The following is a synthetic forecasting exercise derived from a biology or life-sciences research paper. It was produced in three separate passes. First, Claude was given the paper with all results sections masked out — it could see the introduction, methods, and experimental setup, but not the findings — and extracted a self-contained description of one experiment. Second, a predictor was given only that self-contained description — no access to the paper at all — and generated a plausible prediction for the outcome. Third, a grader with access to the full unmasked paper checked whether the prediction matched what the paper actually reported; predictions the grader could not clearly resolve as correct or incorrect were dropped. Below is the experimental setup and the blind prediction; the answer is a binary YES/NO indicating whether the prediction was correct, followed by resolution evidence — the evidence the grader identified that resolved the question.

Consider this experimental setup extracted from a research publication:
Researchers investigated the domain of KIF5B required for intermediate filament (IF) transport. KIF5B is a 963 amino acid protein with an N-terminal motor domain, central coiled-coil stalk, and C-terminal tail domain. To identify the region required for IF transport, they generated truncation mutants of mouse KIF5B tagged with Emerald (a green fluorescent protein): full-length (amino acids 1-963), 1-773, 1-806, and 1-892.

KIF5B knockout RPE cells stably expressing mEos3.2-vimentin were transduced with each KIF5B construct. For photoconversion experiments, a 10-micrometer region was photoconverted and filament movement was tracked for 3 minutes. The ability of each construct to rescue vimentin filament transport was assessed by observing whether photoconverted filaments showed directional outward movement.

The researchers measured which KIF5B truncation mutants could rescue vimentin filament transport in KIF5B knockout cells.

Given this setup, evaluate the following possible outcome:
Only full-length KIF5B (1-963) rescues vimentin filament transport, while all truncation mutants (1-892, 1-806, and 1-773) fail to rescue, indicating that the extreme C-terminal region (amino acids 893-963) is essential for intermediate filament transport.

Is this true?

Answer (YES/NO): NO